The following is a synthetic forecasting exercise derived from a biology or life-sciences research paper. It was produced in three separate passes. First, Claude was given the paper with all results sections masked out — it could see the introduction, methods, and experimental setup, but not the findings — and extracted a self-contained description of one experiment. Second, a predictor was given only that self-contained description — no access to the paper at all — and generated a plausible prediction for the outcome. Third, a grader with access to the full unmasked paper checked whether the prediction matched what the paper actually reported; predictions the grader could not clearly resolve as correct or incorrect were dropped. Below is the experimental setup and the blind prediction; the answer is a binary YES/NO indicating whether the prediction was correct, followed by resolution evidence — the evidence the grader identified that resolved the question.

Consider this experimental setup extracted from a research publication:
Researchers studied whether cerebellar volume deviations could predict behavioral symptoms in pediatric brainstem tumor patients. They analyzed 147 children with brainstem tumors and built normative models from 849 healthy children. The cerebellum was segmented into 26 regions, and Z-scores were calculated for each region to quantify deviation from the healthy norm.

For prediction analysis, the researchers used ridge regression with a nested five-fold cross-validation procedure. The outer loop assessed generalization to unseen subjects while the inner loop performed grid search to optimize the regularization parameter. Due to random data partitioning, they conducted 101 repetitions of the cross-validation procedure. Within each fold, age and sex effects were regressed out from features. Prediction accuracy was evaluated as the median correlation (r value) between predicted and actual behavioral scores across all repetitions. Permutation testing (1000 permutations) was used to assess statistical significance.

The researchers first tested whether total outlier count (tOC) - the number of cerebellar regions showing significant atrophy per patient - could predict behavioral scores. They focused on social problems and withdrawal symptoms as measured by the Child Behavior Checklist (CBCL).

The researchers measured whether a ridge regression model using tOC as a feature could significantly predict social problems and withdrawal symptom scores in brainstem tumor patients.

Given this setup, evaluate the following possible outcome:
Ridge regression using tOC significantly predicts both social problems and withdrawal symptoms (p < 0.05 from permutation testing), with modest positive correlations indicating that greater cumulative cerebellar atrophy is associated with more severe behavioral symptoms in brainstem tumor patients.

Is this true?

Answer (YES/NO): YES